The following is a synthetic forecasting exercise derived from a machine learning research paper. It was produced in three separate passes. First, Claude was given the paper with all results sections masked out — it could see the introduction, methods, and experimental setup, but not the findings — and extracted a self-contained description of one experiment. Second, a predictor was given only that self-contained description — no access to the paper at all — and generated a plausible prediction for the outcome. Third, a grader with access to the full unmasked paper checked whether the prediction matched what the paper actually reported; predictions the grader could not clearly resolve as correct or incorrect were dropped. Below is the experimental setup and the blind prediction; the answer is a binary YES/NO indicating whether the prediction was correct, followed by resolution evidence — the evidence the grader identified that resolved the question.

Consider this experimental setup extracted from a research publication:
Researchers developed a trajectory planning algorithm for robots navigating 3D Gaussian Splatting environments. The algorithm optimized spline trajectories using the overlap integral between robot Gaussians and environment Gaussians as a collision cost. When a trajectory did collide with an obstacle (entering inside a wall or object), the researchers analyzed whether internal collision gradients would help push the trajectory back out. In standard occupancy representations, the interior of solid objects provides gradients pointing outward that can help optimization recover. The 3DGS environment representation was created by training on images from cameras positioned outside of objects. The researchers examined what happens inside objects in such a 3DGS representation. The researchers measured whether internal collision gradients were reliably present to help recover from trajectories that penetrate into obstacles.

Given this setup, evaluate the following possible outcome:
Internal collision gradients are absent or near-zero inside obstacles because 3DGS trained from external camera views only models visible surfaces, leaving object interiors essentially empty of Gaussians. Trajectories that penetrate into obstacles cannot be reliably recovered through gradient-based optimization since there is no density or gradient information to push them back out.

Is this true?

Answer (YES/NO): YES